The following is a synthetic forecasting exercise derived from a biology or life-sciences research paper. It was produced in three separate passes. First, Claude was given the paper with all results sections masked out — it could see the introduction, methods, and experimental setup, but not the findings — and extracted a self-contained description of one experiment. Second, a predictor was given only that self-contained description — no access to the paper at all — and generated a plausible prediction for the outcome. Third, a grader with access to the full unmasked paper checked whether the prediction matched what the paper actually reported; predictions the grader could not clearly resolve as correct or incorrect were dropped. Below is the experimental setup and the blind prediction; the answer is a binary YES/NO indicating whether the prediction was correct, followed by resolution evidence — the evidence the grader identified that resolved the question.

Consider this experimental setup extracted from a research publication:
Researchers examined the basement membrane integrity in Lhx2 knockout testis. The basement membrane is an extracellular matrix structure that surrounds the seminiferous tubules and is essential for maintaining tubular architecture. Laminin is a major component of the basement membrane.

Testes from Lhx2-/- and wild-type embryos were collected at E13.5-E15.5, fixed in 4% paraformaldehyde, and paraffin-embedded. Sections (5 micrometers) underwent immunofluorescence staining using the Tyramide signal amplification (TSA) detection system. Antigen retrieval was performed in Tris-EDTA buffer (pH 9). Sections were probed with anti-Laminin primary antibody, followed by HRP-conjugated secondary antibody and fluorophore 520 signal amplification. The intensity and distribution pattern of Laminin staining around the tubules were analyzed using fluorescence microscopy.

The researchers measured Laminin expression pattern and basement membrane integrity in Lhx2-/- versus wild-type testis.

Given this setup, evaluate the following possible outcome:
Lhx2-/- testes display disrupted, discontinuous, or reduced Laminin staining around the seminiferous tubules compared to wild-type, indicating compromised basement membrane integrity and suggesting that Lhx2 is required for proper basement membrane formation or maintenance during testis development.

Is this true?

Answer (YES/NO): YES